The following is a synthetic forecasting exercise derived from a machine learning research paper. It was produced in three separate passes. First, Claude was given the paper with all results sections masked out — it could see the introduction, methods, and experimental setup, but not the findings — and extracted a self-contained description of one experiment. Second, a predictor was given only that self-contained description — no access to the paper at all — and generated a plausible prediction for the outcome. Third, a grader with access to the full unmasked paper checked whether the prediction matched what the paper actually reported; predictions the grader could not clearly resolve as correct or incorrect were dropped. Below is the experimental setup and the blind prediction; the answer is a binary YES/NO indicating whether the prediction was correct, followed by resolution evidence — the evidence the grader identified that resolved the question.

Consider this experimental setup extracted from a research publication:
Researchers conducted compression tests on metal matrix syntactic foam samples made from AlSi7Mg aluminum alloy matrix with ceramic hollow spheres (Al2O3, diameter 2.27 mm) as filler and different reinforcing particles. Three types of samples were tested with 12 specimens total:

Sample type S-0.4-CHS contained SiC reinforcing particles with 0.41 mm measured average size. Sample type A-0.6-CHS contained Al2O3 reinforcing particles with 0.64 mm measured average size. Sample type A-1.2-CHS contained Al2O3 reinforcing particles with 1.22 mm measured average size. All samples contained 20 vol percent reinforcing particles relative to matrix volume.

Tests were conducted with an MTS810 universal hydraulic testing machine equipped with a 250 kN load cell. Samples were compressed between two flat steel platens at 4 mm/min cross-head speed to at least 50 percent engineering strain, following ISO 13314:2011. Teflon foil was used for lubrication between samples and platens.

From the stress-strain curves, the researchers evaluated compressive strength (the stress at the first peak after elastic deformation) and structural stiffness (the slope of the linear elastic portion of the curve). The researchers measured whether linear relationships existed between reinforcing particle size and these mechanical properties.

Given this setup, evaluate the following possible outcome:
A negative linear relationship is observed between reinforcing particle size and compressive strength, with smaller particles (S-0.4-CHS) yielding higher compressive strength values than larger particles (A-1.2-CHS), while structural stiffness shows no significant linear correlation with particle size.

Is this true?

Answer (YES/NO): NO